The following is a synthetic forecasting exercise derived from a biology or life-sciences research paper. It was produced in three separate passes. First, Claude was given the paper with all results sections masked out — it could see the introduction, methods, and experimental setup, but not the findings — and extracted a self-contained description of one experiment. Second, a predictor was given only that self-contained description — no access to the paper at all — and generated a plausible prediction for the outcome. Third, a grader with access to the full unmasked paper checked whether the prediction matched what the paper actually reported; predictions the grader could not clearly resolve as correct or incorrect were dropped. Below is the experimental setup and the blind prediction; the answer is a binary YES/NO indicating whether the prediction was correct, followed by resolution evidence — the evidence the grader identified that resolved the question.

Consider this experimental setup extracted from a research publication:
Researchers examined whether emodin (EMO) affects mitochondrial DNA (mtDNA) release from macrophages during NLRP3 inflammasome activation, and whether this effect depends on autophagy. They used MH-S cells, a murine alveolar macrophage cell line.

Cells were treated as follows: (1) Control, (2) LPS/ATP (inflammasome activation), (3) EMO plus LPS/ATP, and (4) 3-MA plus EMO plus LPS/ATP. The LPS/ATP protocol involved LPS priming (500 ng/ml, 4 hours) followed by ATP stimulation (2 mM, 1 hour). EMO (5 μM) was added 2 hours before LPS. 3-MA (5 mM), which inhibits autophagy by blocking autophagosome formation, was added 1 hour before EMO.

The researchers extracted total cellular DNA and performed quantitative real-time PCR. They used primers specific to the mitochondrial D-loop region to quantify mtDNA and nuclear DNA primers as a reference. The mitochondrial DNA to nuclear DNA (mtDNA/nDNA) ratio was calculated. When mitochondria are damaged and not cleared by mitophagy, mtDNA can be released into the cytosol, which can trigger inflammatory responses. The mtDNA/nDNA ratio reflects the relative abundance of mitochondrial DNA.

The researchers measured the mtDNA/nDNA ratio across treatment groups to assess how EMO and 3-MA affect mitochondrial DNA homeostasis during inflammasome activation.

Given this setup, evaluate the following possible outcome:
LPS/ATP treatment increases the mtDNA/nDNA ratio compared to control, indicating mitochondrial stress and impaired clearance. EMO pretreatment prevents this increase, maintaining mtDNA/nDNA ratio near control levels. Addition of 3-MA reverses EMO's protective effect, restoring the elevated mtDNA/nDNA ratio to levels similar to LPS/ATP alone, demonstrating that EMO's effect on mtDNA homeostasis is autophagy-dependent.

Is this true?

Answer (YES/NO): NO